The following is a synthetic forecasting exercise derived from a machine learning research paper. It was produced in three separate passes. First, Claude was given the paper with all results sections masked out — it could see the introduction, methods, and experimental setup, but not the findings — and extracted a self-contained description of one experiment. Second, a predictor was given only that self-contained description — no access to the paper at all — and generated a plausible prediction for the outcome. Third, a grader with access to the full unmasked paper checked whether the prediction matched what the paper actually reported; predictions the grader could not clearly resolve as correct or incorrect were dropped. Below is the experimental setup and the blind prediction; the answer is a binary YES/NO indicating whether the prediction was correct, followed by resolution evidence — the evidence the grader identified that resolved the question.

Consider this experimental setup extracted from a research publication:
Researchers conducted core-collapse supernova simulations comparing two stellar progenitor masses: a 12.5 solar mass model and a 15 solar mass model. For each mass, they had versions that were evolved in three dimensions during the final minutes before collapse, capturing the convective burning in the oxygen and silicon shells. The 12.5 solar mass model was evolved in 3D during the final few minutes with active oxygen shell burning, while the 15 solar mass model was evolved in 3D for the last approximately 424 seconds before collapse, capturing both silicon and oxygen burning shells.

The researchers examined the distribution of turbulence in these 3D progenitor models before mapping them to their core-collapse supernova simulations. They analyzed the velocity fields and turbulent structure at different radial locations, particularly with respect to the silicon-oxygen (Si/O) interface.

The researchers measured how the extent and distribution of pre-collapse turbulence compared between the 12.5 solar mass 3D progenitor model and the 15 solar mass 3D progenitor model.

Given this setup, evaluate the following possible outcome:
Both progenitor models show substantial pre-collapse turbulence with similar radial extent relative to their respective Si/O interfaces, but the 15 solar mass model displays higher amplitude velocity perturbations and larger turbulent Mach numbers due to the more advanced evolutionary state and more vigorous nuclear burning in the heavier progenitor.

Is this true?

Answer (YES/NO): NO